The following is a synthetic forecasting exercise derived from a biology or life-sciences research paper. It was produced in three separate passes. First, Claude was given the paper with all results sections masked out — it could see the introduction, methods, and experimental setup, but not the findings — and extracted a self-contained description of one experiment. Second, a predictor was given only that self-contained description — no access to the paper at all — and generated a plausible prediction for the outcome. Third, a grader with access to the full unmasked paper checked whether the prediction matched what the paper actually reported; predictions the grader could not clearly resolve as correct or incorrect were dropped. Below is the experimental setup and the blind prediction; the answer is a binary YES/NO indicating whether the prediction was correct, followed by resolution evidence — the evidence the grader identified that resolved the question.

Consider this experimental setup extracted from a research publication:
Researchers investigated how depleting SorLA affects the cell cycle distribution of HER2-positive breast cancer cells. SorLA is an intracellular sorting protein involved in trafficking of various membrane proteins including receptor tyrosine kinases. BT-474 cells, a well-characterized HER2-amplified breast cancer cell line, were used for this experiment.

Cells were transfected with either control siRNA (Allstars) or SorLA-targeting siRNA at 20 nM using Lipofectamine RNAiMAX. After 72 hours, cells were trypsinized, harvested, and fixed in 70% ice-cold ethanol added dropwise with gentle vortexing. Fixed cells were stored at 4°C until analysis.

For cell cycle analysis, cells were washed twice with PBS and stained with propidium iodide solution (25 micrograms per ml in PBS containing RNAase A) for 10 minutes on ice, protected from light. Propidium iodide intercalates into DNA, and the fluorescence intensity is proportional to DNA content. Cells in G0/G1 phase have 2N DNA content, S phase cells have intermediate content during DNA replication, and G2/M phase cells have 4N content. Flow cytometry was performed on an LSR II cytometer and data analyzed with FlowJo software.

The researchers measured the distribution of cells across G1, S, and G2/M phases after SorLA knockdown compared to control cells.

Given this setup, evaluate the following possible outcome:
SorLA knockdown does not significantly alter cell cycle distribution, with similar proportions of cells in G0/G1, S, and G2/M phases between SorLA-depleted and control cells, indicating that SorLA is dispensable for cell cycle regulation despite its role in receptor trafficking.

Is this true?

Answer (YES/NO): NO